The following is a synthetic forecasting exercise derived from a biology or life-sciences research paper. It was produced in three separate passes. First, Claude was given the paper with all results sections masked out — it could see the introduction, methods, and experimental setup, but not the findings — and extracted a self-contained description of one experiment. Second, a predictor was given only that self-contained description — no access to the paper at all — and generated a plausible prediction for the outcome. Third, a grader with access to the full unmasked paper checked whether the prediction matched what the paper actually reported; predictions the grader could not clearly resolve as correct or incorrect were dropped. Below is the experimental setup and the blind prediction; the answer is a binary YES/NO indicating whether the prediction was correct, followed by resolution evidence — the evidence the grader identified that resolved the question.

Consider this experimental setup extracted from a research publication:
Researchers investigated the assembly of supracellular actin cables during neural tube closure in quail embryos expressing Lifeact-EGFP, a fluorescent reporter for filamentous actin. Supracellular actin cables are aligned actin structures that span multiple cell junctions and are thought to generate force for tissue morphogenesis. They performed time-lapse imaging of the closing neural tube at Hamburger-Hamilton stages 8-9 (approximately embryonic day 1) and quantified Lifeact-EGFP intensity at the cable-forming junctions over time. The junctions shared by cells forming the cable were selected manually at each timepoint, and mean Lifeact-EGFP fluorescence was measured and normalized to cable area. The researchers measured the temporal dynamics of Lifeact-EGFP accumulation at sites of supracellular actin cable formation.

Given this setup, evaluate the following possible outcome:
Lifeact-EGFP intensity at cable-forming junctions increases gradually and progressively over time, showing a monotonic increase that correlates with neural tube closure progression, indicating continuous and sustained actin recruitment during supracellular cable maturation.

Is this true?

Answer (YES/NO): YES